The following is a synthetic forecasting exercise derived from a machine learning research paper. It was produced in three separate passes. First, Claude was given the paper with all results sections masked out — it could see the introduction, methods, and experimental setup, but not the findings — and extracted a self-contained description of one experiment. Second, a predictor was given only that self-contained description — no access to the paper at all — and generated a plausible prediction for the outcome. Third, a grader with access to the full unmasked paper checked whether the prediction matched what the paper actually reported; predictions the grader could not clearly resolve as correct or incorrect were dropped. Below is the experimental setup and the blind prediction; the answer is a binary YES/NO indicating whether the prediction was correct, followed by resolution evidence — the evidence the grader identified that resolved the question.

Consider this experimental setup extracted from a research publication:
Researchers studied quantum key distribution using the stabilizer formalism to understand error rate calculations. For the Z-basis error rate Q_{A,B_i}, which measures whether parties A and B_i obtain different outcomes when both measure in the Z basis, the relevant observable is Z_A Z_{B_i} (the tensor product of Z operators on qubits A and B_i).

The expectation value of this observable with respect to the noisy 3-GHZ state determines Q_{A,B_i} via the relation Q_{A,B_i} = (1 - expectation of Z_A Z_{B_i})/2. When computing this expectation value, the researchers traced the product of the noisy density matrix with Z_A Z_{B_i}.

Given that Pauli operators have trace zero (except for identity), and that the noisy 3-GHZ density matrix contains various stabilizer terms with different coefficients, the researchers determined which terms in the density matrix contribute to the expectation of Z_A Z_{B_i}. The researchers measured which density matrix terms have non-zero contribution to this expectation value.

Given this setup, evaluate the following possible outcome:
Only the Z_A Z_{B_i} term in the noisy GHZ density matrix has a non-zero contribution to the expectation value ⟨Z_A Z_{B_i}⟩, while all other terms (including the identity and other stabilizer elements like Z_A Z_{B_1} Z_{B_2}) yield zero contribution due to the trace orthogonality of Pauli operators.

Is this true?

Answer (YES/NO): YES